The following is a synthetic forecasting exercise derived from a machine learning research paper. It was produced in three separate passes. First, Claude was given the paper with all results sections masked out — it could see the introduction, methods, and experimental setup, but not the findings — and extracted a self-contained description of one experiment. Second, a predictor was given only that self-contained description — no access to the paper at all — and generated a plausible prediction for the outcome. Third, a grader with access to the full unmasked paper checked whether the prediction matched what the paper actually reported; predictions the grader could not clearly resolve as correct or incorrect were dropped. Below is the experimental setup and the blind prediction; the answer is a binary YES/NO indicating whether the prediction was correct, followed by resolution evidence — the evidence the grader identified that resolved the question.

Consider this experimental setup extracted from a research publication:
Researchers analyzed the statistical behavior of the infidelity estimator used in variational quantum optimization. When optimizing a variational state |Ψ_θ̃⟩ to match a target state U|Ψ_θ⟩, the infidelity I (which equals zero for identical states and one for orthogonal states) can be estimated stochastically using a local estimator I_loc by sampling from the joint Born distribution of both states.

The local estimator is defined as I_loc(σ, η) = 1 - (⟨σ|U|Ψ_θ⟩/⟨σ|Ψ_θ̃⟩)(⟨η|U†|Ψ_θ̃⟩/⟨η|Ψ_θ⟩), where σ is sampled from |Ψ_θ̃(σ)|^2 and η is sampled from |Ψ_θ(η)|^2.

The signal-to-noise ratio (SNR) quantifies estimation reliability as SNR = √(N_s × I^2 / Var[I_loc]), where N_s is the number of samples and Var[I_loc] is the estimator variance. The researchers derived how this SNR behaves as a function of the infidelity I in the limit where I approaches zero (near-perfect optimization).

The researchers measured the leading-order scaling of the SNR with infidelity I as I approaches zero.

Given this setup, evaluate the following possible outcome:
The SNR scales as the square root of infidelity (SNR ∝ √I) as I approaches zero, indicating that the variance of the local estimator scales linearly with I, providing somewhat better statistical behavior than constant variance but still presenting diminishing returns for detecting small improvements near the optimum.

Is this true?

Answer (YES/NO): YES